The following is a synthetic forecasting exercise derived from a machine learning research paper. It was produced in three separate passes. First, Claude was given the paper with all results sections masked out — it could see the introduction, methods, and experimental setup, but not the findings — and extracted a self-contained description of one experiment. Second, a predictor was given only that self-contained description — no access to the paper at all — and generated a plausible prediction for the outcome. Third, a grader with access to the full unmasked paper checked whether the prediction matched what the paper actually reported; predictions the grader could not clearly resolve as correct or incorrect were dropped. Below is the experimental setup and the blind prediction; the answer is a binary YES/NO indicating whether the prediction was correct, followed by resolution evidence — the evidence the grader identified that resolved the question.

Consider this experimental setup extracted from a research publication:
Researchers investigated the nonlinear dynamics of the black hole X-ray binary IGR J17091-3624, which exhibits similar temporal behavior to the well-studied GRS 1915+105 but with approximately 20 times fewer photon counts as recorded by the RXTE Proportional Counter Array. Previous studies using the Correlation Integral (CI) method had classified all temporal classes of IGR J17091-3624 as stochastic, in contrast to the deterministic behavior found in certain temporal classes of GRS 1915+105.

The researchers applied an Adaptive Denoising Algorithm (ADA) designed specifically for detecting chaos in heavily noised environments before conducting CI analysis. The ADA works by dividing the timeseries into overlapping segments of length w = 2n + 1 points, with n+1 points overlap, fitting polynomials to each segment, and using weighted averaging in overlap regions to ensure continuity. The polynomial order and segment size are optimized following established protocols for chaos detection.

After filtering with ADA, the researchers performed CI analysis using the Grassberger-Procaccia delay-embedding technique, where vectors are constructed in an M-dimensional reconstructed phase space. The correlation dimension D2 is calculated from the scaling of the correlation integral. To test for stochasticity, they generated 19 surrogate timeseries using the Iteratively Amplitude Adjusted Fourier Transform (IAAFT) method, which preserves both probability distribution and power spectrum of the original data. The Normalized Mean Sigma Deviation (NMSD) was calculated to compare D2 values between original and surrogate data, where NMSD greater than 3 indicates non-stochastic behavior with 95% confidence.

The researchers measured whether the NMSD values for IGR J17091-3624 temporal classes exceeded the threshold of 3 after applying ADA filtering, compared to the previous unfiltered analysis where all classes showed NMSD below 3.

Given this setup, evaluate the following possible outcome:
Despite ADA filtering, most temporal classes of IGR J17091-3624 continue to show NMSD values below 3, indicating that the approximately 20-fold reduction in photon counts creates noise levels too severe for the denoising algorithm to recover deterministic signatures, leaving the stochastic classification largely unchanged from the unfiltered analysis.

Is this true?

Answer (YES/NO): NO